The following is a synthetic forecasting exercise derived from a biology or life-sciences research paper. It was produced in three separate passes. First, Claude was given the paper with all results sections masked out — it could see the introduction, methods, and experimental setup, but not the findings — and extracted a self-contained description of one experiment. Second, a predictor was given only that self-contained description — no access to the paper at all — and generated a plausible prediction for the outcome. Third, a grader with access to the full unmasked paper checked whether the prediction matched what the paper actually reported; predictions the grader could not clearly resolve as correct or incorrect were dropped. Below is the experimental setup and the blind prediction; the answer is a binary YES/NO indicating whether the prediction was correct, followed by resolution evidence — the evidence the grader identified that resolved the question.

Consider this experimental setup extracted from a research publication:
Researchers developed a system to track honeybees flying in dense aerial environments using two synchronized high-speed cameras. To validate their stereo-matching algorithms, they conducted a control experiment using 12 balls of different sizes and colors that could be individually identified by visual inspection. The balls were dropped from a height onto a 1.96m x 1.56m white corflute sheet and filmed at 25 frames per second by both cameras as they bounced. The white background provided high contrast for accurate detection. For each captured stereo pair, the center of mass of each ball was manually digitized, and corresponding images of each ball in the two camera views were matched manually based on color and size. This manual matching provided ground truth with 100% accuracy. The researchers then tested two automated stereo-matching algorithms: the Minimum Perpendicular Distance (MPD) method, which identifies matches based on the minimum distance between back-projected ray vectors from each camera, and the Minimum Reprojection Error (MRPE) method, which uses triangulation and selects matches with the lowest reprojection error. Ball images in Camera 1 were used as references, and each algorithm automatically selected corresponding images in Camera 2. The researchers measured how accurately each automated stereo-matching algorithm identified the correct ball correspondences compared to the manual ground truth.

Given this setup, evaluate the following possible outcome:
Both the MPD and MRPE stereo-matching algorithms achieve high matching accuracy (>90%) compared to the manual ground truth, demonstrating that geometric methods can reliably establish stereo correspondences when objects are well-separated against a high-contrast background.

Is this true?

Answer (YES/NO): YES